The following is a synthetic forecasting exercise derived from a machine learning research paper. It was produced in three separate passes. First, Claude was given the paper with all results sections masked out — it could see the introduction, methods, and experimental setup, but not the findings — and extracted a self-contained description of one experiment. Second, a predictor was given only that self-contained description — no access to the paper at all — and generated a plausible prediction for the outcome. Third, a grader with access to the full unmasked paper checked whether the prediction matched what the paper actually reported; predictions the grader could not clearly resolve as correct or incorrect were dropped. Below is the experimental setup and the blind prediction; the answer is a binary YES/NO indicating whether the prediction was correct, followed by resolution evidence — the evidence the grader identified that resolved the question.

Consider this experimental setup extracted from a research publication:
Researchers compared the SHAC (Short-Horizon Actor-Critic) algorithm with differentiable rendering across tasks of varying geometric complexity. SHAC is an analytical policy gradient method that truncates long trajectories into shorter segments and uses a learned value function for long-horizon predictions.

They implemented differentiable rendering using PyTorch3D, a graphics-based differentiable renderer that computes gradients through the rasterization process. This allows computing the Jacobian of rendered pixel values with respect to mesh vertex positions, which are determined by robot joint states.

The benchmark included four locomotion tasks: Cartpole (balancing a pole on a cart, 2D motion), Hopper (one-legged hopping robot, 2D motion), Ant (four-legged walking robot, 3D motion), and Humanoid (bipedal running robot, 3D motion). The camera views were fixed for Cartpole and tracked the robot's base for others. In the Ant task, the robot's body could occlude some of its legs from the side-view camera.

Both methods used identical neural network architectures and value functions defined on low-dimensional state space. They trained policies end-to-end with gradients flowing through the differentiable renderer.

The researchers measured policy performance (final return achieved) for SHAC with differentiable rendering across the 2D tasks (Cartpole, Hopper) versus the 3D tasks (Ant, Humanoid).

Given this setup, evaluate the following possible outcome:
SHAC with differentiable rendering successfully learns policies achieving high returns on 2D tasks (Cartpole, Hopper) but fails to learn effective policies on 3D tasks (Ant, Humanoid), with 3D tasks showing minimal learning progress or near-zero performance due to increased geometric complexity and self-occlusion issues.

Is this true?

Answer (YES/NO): YES